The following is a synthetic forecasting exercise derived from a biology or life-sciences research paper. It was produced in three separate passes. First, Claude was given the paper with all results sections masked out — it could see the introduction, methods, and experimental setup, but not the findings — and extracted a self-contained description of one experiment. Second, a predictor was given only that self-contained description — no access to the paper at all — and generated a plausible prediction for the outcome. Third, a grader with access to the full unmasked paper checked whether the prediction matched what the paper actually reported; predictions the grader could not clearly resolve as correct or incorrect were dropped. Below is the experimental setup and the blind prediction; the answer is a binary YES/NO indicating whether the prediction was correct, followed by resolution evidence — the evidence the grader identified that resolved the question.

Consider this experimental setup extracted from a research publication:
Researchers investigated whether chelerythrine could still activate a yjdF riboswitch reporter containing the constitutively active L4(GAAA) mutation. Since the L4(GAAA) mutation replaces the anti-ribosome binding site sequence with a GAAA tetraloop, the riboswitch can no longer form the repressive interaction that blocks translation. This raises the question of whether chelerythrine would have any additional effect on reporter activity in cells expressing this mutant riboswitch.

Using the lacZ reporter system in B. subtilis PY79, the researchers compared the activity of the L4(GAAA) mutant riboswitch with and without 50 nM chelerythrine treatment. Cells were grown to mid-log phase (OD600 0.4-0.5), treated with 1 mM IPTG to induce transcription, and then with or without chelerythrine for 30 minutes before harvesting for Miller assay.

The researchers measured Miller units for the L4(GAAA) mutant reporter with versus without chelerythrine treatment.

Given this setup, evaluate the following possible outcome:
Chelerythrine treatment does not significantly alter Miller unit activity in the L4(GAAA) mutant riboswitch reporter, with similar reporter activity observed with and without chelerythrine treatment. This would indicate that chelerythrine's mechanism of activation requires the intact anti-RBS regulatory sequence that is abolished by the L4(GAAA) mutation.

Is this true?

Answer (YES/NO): NO